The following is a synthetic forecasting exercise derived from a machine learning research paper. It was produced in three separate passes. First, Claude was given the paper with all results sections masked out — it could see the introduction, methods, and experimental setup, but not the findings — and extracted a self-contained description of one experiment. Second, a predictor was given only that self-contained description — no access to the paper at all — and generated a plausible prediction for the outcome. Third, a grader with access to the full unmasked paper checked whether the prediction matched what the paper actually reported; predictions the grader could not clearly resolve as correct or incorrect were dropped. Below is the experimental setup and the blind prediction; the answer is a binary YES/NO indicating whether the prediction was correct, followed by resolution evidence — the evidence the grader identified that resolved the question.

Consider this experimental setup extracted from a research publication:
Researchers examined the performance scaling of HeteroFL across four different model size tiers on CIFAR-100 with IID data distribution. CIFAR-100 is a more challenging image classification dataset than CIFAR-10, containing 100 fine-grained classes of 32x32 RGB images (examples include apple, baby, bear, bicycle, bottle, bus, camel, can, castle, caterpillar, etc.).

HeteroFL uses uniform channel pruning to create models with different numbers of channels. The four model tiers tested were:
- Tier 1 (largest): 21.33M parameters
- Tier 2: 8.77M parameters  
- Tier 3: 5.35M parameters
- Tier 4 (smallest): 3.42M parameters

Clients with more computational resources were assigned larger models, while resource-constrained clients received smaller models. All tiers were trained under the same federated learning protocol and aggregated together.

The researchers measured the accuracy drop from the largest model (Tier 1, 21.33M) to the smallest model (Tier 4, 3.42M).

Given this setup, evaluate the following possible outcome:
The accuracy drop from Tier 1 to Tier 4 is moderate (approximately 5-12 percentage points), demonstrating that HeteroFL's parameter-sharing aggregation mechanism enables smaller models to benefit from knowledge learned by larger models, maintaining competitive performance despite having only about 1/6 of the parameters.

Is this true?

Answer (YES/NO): NO